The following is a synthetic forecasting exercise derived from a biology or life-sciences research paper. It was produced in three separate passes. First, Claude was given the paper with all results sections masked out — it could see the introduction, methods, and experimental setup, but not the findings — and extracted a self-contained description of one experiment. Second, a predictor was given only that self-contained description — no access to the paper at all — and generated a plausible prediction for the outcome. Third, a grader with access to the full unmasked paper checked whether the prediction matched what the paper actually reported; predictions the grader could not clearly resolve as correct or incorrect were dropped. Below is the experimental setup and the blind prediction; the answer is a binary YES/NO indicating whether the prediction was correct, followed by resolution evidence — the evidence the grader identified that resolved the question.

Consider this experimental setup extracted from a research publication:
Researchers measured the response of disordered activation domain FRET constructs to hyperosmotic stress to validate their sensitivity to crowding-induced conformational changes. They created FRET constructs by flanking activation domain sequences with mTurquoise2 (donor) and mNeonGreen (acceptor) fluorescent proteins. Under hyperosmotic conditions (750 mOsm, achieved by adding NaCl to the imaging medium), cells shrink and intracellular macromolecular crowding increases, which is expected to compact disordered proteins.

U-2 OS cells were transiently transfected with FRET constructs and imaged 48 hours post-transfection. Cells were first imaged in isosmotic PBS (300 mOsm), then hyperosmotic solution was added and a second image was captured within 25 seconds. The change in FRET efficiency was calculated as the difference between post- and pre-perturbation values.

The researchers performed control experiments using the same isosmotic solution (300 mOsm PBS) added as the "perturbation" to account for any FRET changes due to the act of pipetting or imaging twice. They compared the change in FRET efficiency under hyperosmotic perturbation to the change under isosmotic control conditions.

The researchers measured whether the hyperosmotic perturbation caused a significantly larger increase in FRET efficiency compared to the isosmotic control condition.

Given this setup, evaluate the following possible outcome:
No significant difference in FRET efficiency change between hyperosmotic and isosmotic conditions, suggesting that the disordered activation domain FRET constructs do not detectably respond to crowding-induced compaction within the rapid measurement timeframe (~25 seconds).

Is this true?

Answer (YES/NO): NO